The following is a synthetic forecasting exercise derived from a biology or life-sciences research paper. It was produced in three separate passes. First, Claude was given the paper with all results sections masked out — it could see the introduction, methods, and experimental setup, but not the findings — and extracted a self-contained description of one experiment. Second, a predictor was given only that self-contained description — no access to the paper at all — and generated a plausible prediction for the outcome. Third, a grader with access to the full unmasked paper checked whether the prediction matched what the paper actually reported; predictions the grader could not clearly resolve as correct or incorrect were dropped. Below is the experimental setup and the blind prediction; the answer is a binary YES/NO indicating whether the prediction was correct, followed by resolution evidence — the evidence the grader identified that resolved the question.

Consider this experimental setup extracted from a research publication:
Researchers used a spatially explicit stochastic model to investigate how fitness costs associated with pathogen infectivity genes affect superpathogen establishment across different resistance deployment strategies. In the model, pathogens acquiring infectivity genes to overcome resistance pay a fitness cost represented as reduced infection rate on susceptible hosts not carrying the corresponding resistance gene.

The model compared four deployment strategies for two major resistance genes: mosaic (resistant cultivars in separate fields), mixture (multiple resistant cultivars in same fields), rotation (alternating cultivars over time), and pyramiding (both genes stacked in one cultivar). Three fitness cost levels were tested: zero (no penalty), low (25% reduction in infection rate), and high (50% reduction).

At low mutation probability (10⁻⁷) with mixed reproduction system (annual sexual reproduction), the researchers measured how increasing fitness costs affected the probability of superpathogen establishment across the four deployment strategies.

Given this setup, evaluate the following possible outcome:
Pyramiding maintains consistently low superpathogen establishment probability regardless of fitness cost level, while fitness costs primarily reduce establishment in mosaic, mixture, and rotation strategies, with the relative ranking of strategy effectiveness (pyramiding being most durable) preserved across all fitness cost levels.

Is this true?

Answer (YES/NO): YES